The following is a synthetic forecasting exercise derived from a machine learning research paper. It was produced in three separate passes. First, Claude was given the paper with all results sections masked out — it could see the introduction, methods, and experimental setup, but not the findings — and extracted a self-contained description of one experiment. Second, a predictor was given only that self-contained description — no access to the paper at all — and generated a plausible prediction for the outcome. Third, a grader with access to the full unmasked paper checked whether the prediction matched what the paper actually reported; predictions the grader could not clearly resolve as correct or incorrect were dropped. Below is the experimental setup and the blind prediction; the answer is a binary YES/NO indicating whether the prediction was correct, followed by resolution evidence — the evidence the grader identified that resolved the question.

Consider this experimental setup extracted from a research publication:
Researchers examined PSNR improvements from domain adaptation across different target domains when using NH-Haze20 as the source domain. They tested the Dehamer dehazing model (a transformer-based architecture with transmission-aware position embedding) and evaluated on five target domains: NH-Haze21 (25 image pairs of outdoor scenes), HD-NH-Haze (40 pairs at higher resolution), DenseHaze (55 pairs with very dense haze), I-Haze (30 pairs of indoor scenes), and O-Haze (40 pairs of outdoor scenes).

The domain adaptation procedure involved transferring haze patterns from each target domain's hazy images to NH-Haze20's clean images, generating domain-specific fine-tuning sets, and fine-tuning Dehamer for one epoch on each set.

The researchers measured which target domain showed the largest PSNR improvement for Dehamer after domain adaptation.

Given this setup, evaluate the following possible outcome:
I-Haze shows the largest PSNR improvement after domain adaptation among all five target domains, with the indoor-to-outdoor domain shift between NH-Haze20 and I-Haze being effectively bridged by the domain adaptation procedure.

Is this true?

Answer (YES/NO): NO